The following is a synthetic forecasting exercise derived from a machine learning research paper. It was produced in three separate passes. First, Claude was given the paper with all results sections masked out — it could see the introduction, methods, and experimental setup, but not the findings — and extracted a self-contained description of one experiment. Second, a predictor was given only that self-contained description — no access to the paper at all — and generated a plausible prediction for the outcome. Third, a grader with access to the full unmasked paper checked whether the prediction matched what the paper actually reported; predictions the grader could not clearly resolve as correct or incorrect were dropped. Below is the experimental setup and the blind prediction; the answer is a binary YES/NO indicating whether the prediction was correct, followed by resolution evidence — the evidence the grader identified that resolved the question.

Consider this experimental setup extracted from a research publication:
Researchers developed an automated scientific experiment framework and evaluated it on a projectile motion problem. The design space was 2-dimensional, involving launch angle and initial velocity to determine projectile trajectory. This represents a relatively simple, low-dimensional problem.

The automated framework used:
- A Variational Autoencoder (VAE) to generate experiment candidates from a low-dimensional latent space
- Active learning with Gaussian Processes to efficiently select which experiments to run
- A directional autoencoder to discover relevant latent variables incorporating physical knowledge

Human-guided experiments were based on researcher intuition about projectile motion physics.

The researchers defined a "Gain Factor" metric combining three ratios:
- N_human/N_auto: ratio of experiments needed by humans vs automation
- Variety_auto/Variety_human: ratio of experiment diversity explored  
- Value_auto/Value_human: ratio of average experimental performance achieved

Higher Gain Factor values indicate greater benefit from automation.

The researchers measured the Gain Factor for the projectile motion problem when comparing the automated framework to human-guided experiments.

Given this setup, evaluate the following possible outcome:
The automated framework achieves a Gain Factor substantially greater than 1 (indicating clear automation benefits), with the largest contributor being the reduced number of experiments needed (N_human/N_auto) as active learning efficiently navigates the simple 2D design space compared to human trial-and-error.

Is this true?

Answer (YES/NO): NO